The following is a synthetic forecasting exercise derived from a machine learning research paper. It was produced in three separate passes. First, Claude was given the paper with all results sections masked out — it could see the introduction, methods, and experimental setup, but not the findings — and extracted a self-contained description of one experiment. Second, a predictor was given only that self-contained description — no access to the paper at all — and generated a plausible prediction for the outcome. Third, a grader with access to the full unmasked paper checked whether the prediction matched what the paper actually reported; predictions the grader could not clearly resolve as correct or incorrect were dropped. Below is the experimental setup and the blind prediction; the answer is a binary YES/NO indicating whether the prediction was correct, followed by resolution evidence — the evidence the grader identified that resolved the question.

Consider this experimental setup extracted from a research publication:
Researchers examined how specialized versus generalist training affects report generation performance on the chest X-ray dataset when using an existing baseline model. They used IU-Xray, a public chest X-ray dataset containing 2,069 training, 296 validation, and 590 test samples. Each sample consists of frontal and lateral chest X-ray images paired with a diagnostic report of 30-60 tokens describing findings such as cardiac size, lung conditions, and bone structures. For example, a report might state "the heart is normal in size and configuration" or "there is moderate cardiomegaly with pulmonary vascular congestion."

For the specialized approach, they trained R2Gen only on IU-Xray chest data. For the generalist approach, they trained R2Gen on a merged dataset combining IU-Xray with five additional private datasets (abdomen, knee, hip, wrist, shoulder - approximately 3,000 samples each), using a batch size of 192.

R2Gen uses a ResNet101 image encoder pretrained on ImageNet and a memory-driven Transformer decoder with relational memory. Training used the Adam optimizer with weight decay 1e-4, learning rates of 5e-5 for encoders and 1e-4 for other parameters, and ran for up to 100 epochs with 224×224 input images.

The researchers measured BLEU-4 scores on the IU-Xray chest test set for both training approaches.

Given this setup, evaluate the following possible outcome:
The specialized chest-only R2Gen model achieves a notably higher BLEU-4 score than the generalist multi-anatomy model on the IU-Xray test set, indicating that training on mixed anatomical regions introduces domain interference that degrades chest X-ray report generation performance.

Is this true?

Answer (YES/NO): YES